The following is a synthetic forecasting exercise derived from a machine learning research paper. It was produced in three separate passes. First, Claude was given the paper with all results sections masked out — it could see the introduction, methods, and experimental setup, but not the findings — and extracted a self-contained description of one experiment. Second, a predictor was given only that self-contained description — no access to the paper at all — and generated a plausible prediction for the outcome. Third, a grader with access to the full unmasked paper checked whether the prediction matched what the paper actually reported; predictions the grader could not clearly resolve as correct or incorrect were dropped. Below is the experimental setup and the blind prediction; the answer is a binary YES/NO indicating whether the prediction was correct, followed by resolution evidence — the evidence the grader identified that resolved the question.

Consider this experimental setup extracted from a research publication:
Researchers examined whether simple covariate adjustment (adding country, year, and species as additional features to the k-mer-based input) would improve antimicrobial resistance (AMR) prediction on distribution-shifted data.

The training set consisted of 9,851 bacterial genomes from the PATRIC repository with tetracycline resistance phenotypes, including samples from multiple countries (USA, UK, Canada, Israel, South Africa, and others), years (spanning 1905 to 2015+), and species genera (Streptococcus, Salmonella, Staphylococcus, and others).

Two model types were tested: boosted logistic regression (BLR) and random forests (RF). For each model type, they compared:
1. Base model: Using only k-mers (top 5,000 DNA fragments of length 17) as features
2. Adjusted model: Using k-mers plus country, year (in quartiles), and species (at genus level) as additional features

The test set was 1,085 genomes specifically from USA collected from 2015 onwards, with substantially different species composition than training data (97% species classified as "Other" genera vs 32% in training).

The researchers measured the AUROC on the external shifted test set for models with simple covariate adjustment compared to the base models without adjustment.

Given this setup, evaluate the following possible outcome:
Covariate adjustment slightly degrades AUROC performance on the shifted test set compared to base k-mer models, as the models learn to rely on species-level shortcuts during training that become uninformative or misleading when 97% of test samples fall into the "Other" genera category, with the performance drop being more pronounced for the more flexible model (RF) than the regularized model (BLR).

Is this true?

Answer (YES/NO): NO